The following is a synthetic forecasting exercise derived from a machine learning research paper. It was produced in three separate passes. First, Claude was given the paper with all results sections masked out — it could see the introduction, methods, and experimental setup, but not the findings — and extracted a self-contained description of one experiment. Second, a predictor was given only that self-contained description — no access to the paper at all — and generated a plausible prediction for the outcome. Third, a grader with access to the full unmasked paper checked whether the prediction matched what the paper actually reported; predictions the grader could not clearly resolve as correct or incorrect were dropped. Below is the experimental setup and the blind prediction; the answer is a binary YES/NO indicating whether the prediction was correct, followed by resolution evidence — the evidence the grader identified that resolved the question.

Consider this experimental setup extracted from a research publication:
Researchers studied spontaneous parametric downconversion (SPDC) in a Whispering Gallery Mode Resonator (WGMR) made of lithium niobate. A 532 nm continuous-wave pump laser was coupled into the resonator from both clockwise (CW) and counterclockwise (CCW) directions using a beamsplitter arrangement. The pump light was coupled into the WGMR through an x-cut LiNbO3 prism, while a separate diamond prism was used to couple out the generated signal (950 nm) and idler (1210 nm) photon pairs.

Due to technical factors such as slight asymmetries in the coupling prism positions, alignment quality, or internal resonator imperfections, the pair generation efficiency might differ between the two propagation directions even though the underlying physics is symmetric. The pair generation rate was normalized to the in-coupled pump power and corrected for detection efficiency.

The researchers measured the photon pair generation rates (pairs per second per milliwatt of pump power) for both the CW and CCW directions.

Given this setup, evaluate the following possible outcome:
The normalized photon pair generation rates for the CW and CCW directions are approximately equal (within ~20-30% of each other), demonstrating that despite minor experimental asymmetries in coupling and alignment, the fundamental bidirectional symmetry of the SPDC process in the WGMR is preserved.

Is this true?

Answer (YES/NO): NO